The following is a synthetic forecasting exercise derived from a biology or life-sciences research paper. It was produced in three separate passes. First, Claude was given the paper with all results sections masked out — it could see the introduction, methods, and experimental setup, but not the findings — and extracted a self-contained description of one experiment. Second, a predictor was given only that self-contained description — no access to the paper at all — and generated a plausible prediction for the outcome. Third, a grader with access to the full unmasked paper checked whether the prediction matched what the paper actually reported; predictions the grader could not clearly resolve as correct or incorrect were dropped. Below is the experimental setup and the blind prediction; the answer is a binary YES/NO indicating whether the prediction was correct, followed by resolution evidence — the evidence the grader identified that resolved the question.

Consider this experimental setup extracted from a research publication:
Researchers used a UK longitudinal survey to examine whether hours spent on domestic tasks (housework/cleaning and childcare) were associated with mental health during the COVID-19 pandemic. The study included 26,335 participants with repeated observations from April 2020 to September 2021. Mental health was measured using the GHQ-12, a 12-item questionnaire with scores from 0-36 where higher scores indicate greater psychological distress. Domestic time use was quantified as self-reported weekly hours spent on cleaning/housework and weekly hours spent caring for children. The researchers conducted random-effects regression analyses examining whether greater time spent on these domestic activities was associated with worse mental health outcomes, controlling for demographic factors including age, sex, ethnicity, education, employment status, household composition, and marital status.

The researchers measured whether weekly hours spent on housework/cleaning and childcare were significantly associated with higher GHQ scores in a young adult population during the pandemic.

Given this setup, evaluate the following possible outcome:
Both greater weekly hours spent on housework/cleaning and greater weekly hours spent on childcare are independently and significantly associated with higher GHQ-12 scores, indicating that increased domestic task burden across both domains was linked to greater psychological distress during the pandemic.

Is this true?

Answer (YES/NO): NO